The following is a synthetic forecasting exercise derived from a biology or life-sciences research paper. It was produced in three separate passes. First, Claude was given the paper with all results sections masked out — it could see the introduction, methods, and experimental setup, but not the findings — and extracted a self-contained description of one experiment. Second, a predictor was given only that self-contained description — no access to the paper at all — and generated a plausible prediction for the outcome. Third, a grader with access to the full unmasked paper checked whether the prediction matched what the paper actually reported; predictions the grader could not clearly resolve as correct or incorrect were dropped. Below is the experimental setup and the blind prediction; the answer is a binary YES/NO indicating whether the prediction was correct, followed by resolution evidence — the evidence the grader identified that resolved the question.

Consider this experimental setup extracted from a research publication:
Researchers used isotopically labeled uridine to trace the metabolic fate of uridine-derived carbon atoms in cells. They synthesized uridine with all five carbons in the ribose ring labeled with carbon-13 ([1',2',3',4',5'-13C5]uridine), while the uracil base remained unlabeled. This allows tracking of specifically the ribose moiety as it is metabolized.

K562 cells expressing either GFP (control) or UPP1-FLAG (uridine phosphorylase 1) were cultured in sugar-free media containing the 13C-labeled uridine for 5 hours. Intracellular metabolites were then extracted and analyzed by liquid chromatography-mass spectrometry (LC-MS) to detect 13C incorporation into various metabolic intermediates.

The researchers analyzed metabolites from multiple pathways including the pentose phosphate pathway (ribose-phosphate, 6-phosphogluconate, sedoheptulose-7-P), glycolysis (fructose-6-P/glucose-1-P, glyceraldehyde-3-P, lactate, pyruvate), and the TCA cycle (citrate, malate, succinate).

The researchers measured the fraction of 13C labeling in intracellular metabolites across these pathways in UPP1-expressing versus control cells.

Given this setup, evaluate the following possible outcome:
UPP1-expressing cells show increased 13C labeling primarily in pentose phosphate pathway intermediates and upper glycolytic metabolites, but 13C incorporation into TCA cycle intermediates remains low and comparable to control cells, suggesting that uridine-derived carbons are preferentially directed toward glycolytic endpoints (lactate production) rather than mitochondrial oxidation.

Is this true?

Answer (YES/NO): NO